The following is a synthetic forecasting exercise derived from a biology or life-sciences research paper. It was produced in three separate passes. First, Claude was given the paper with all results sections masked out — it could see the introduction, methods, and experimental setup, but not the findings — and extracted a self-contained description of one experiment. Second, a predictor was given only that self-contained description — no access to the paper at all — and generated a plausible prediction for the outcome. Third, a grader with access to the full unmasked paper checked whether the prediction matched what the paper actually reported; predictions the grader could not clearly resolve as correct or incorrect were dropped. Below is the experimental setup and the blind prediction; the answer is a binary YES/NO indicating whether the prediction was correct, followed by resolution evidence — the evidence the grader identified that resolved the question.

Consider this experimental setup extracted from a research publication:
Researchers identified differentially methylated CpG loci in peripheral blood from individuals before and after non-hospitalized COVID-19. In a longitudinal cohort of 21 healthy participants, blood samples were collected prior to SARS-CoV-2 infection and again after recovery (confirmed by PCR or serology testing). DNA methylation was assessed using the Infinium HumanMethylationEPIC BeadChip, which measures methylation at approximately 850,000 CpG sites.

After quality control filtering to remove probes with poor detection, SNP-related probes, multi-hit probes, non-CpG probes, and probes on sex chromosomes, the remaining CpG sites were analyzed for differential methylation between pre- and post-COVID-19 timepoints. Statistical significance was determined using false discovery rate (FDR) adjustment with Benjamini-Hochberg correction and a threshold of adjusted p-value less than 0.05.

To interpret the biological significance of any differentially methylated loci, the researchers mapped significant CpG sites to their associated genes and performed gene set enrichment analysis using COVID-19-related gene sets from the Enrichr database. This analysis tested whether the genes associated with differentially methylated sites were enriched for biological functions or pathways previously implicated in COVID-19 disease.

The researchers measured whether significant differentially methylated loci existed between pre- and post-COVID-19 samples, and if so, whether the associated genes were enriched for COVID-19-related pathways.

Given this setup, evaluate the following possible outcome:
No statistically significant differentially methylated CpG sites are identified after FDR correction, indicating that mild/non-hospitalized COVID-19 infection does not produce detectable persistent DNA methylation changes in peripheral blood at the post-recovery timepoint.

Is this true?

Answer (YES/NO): NO